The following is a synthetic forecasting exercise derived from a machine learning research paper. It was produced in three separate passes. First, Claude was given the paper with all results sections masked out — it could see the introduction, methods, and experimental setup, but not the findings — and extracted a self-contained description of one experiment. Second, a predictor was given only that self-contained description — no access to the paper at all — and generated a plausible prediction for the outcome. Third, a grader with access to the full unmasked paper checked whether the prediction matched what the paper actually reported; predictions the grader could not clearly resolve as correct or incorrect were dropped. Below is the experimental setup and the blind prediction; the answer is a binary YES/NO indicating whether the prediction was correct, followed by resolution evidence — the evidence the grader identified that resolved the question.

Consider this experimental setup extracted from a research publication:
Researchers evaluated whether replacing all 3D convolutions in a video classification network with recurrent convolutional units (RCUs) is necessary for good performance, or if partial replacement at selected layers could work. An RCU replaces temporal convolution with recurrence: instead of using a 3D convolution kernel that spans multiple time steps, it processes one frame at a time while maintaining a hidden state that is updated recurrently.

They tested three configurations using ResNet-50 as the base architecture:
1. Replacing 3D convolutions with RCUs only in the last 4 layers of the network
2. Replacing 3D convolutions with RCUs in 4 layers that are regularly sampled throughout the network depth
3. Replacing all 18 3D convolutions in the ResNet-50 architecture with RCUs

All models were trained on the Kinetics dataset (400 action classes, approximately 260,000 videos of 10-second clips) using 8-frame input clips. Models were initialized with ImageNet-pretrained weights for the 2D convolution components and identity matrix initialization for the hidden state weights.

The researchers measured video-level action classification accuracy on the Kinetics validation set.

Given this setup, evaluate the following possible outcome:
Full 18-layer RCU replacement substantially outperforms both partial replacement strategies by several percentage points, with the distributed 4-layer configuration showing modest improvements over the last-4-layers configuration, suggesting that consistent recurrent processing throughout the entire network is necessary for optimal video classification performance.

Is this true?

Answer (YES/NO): NO